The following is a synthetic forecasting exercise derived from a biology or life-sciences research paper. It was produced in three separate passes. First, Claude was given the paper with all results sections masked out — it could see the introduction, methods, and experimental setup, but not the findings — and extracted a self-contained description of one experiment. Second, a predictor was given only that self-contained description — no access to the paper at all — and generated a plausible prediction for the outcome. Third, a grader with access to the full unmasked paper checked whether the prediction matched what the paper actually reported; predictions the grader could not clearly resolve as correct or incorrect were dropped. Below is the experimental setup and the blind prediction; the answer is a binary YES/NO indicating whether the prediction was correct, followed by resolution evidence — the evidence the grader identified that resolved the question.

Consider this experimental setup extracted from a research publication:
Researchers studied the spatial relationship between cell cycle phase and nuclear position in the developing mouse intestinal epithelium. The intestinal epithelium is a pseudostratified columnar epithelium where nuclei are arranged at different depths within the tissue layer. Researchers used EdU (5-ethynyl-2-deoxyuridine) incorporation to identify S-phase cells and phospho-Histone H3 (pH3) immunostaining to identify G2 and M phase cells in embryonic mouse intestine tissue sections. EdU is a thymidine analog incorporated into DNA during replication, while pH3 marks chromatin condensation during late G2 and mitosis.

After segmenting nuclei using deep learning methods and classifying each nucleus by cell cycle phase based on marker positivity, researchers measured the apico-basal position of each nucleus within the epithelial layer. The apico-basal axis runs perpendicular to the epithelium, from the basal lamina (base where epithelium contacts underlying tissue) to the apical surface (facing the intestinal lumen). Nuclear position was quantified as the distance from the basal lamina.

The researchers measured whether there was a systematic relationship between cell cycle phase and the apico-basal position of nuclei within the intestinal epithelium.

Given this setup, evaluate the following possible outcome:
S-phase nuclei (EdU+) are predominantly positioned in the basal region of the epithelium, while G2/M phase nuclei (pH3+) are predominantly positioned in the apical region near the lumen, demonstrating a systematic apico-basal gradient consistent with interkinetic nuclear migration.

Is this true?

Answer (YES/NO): YES